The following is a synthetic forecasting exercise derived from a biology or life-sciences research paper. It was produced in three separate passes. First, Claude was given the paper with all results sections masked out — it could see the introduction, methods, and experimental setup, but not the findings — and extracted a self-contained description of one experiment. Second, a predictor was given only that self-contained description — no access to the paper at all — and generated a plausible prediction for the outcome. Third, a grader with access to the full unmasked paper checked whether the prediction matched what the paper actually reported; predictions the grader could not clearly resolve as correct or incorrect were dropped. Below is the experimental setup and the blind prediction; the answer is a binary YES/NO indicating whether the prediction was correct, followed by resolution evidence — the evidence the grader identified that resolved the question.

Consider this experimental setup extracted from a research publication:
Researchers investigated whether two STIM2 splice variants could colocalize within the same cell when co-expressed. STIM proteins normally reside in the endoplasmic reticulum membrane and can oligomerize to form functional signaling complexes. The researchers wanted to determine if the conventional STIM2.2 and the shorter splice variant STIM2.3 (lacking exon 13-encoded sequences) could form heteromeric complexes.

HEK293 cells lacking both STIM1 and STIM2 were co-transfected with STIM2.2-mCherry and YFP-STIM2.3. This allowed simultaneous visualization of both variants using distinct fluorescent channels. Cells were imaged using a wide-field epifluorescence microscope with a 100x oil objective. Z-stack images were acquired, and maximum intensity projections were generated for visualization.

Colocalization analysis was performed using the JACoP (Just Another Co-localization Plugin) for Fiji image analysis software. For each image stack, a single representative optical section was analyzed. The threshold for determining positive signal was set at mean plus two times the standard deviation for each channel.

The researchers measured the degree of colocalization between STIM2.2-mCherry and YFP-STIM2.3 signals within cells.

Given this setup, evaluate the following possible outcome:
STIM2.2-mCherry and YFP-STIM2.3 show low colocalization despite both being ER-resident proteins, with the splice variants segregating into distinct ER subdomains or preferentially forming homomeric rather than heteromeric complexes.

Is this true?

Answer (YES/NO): NO